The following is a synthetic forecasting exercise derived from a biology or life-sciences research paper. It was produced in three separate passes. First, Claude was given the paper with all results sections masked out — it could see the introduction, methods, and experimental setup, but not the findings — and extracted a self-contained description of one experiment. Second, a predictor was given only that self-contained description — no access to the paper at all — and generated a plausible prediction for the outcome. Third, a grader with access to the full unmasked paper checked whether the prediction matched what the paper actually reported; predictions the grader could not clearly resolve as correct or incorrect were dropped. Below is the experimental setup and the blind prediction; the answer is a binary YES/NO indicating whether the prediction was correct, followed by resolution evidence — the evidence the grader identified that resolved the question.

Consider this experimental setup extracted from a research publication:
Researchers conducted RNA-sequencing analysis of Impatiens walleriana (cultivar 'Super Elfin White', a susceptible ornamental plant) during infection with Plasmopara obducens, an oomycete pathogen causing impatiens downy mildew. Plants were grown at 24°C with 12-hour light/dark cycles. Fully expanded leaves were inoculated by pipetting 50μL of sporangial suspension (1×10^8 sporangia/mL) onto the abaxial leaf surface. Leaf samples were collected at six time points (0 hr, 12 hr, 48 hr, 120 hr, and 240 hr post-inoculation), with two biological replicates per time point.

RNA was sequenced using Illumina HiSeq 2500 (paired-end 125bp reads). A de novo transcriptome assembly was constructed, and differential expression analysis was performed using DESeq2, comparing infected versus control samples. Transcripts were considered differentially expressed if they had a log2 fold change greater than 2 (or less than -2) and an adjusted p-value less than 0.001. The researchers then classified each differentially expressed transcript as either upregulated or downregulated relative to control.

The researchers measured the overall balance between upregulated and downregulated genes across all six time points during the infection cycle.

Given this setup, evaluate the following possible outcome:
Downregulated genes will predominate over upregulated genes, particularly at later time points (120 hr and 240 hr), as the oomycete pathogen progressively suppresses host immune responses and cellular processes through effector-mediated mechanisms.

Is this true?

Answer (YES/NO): NO